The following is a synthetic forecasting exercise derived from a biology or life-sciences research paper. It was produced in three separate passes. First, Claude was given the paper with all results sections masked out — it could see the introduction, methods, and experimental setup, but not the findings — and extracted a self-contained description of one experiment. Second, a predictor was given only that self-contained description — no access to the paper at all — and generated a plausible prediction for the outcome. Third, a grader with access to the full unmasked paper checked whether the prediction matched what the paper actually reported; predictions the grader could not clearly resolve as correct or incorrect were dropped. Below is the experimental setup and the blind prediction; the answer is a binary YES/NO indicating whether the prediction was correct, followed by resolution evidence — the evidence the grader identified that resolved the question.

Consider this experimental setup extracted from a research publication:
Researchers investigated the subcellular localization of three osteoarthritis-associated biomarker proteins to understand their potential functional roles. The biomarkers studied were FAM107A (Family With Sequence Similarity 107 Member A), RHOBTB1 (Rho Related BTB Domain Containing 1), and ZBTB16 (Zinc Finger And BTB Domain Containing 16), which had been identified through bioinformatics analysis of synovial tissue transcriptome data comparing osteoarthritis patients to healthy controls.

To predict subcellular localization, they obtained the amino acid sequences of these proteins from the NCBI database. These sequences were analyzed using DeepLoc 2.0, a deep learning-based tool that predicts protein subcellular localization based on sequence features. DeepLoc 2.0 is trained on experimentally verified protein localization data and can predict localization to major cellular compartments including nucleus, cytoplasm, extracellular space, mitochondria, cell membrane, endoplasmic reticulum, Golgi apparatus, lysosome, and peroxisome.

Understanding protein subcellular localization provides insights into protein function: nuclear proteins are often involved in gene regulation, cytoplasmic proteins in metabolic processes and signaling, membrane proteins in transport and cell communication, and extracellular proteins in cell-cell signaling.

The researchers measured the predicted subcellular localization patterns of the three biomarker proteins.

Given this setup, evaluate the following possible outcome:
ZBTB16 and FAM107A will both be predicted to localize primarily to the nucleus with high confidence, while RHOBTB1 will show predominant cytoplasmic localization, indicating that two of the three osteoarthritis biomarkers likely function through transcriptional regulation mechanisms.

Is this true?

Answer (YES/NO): NO